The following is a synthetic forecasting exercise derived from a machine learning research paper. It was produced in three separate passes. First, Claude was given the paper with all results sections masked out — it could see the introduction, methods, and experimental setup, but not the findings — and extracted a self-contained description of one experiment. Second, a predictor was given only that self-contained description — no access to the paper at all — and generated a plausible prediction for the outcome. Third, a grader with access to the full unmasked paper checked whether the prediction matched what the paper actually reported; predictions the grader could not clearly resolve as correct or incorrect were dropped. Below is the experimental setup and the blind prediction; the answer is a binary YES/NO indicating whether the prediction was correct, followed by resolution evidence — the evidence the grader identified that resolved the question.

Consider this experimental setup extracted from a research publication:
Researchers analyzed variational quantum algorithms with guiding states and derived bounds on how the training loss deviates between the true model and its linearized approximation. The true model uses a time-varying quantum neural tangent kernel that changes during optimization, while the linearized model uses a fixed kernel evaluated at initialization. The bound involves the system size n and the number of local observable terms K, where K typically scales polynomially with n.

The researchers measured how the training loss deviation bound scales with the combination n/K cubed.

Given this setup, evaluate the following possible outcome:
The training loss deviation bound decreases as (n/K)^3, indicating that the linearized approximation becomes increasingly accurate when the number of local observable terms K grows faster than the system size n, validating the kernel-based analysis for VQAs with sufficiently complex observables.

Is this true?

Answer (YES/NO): NO